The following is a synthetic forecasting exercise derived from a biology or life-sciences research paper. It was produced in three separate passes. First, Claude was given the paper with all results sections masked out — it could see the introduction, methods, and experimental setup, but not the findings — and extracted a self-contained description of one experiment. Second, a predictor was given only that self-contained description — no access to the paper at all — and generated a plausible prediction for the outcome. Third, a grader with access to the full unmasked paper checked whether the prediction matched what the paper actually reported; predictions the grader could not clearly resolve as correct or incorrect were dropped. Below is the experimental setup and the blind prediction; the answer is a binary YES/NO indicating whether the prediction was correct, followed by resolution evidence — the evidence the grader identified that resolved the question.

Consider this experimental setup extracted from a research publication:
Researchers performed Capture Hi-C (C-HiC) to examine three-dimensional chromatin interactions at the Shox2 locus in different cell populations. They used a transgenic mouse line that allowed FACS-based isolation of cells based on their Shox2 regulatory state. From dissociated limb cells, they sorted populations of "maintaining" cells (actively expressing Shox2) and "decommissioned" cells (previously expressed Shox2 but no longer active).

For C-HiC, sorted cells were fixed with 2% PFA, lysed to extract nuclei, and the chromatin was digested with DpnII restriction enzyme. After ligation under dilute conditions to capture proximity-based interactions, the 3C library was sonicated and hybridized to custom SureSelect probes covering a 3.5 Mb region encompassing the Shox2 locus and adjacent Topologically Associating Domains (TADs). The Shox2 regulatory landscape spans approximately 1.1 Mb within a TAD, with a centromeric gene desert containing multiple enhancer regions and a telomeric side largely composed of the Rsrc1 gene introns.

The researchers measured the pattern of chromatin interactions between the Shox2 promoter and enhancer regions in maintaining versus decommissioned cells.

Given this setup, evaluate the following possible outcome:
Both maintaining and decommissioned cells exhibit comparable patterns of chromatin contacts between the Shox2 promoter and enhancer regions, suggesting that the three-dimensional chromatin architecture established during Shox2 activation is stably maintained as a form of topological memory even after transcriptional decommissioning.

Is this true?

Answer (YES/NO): NO